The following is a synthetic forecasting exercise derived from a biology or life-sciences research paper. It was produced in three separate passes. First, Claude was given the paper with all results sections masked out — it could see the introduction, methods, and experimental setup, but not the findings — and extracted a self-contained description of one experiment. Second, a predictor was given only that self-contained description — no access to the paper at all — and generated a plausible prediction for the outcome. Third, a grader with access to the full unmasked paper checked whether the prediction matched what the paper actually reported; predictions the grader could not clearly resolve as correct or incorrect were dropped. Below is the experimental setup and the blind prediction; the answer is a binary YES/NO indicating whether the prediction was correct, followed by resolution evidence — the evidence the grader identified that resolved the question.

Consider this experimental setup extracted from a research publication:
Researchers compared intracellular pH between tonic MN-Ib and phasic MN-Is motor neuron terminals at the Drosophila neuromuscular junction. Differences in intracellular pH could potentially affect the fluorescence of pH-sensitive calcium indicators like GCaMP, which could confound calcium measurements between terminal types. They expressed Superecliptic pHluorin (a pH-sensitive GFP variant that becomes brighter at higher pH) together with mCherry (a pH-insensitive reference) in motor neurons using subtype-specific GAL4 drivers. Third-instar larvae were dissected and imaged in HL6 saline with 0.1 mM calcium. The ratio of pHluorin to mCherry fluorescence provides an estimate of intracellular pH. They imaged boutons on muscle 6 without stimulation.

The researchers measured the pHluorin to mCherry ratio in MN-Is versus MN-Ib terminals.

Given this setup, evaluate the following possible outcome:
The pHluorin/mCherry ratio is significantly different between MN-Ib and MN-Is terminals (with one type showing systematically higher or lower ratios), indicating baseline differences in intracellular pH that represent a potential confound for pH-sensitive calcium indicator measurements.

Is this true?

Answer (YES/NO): YES